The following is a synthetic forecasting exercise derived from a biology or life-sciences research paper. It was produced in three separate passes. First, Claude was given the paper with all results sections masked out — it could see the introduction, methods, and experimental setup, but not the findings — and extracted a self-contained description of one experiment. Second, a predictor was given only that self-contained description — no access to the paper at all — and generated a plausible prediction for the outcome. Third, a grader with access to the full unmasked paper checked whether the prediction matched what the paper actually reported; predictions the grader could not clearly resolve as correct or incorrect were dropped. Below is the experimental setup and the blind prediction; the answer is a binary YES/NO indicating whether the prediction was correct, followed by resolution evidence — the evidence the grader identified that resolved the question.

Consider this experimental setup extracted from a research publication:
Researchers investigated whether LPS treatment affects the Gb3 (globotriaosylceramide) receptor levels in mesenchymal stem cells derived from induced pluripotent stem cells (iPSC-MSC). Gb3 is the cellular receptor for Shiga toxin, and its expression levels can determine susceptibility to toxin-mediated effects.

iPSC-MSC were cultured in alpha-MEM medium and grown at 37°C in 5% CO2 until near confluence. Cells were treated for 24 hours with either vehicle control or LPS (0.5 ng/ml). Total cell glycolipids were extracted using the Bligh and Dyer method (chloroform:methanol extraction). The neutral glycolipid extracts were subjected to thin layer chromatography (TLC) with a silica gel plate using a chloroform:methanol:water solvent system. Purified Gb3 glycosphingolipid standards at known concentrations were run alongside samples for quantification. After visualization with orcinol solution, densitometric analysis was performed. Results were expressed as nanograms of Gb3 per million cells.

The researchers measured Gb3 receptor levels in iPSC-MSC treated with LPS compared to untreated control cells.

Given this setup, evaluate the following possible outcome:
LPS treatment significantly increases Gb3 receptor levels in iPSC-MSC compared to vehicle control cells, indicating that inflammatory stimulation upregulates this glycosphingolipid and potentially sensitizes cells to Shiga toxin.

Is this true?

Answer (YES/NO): NO